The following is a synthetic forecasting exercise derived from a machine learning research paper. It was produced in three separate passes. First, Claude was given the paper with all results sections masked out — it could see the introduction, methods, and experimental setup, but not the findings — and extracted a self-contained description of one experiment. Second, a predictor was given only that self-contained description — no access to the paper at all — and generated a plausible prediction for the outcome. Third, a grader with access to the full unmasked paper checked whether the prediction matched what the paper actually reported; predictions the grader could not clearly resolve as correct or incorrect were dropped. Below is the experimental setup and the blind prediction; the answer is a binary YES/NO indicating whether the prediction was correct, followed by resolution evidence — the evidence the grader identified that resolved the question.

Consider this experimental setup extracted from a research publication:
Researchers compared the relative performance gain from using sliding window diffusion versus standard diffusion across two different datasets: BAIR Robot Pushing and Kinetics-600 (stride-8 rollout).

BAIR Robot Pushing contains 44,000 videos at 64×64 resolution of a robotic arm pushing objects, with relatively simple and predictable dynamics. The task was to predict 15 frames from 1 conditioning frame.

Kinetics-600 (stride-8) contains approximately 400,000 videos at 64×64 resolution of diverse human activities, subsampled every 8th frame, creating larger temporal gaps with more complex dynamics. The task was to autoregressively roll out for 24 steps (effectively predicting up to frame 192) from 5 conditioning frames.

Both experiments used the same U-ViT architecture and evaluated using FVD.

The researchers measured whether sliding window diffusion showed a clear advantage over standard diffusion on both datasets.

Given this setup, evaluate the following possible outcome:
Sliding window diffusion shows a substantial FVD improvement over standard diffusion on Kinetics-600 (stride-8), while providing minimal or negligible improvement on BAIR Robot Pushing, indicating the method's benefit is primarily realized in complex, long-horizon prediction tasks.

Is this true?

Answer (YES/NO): YES